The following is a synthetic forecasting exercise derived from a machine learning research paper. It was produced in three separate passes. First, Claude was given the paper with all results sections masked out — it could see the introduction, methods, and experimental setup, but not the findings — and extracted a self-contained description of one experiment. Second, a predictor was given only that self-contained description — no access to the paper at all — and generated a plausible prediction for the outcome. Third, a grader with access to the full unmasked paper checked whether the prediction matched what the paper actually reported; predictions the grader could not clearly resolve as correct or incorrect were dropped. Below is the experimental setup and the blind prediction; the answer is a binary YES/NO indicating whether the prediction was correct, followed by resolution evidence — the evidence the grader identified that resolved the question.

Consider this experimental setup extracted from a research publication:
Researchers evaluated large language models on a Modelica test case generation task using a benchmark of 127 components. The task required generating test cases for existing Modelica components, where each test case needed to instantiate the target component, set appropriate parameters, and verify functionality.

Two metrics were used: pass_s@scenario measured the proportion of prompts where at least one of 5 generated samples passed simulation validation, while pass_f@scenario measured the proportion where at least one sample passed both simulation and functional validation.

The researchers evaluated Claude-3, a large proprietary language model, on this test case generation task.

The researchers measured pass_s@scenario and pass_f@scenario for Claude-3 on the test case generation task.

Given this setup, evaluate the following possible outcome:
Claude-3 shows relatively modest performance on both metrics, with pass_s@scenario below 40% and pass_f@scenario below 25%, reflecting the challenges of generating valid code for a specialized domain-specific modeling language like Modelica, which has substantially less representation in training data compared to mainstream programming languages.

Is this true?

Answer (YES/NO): NO